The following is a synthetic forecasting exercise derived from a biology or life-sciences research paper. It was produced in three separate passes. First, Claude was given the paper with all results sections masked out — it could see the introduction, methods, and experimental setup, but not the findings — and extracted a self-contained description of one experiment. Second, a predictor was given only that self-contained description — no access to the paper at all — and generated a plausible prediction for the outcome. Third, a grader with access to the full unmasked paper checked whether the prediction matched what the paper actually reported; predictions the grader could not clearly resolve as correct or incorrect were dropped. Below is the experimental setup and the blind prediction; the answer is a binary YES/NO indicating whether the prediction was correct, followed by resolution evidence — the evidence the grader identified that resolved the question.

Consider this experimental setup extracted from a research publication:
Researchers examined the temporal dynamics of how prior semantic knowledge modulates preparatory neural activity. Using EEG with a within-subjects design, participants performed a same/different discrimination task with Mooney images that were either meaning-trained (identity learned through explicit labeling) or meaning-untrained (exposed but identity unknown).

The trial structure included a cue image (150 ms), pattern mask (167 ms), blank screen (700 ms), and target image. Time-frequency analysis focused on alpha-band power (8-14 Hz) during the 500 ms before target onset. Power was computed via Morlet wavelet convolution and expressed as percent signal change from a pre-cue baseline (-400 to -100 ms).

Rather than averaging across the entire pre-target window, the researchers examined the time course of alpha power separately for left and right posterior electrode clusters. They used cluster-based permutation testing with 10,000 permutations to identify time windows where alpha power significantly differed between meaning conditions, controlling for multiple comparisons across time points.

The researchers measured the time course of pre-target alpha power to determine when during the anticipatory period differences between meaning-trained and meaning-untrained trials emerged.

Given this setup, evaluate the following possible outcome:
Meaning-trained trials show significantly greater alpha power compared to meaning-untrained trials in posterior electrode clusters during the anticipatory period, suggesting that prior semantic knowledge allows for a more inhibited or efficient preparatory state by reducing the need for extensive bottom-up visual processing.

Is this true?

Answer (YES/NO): YES